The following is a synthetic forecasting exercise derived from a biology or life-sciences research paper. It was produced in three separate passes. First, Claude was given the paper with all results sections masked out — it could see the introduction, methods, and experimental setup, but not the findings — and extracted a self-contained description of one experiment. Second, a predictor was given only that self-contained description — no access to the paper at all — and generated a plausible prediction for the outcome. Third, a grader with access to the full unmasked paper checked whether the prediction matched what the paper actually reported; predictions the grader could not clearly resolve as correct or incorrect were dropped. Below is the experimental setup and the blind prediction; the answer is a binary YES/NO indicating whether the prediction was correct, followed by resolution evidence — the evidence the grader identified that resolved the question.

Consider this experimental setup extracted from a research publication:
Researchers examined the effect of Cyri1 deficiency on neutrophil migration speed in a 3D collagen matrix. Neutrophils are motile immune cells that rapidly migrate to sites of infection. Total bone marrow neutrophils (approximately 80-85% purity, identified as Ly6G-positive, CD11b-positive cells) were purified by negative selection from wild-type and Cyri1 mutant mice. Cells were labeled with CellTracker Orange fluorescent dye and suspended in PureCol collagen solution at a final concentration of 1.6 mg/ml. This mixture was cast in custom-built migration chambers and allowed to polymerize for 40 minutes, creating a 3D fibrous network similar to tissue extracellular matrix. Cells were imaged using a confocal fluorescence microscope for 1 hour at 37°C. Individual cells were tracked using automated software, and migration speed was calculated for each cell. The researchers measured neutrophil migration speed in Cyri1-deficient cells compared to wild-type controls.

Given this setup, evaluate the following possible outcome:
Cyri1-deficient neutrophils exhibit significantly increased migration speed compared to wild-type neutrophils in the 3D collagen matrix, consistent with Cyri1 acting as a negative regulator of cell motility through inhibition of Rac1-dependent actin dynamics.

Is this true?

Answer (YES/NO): YES